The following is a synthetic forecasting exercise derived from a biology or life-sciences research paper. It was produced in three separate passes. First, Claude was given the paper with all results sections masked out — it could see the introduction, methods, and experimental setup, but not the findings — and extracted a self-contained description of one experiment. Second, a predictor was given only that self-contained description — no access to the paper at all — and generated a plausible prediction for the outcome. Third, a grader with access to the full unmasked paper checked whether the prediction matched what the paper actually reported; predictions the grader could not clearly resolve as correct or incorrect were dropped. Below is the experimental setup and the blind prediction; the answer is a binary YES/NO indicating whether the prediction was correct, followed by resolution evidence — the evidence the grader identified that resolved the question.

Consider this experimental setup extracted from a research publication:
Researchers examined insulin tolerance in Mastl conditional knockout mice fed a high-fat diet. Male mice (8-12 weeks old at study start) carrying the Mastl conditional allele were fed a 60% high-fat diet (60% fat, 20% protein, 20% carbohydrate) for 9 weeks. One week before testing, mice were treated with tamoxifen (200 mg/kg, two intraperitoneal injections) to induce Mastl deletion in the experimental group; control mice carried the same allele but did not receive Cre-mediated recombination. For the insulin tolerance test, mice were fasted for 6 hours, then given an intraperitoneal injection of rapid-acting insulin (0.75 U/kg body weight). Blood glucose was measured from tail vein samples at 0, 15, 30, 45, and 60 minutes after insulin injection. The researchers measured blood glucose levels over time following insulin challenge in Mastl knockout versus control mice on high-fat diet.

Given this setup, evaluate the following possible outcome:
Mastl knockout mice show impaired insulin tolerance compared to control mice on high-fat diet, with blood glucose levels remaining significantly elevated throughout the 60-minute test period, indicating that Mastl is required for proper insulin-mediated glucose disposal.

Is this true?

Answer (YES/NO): NO